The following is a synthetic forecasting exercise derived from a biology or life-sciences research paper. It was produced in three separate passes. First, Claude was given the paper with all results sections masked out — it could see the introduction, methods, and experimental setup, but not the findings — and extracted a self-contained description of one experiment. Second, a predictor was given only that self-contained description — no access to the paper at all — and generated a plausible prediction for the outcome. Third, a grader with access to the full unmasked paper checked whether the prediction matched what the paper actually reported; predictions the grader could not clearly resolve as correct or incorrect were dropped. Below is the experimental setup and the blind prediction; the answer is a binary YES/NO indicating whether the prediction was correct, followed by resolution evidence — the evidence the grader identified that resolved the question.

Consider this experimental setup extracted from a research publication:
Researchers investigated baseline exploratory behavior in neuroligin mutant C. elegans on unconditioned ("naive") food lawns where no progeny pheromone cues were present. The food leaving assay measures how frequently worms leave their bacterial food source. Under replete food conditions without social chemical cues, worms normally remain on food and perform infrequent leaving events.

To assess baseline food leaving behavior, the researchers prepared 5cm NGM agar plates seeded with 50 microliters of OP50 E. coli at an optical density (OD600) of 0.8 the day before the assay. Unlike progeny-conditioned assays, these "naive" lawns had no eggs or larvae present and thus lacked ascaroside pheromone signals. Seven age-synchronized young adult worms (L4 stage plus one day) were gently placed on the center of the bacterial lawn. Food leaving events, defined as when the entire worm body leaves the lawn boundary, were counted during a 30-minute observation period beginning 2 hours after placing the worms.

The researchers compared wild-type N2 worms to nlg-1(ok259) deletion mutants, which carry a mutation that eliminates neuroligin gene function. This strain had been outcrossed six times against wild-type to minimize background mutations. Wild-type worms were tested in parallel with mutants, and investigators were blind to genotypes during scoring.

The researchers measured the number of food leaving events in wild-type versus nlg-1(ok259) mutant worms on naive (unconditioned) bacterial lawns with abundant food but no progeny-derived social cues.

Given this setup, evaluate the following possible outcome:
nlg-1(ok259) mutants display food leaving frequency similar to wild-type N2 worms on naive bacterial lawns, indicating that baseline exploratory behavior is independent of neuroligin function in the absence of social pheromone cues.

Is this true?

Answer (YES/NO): YES